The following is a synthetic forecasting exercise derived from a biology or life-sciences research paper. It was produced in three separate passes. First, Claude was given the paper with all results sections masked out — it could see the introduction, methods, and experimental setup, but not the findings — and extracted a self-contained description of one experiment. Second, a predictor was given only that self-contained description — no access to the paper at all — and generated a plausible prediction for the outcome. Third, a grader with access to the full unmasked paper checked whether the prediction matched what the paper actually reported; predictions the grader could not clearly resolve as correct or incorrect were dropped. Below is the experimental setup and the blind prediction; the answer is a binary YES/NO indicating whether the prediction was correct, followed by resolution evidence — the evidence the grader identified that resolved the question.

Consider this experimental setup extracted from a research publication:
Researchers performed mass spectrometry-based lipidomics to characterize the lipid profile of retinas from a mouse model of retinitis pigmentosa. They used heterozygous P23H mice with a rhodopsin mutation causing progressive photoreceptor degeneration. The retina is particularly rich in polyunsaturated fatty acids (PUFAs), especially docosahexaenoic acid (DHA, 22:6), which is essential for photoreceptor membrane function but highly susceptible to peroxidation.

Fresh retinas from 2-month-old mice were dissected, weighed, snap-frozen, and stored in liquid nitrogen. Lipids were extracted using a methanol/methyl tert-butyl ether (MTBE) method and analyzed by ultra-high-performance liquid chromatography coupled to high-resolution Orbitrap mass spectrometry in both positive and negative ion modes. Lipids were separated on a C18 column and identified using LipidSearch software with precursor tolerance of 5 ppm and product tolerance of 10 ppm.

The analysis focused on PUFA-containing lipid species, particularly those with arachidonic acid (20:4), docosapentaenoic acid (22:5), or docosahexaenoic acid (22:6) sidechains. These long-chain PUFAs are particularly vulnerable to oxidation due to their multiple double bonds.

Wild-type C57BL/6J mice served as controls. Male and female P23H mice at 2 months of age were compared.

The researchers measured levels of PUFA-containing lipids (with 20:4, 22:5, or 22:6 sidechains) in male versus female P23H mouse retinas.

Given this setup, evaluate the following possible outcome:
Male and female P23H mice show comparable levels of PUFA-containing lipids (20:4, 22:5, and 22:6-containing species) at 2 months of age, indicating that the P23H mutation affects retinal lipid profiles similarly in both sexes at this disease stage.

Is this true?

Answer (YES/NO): YES